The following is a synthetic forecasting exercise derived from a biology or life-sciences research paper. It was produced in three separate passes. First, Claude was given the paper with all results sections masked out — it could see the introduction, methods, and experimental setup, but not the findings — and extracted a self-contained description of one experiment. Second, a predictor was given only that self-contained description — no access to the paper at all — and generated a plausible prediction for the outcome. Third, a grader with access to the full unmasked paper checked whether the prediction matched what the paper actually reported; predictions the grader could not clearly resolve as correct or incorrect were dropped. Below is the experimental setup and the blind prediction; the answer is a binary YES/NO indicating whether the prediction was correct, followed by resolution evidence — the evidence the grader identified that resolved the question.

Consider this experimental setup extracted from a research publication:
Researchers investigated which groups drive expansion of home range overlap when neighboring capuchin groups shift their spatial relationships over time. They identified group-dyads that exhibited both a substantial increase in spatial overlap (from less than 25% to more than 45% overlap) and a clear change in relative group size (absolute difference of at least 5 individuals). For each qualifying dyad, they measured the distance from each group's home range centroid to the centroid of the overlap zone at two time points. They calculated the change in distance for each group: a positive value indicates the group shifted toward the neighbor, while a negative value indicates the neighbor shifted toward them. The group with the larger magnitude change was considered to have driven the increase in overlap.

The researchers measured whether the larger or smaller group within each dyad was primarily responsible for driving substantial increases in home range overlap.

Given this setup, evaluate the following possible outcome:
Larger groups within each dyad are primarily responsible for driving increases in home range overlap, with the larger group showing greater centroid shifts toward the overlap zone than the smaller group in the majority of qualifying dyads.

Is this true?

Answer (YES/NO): YES